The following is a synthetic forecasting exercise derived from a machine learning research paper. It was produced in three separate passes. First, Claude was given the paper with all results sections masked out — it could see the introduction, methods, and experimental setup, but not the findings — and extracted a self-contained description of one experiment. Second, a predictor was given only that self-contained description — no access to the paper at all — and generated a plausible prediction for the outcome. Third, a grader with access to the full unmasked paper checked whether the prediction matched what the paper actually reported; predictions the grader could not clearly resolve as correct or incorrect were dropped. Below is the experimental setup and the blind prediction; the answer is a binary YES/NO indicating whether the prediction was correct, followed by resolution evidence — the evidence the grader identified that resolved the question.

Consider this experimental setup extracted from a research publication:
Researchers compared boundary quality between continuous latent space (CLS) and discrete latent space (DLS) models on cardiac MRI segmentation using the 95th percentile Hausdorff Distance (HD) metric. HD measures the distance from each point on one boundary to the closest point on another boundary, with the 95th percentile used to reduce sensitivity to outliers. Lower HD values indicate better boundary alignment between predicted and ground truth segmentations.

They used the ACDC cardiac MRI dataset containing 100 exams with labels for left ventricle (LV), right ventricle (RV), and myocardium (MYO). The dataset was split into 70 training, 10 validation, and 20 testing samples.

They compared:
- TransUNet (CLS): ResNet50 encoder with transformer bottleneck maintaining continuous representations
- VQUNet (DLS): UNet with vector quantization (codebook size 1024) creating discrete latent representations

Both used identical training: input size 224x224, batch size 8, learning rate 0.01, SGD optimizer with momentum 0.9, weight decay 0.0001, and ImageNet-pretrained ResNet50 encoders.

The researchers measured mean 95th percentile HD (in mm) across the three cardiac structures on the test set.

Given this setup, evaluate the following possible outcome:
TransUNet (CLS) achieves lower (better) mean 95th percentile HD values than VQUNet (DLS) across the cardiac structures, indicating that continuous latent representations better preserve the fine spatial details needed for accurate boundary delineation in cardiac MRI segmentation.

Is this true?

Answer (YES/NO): YES